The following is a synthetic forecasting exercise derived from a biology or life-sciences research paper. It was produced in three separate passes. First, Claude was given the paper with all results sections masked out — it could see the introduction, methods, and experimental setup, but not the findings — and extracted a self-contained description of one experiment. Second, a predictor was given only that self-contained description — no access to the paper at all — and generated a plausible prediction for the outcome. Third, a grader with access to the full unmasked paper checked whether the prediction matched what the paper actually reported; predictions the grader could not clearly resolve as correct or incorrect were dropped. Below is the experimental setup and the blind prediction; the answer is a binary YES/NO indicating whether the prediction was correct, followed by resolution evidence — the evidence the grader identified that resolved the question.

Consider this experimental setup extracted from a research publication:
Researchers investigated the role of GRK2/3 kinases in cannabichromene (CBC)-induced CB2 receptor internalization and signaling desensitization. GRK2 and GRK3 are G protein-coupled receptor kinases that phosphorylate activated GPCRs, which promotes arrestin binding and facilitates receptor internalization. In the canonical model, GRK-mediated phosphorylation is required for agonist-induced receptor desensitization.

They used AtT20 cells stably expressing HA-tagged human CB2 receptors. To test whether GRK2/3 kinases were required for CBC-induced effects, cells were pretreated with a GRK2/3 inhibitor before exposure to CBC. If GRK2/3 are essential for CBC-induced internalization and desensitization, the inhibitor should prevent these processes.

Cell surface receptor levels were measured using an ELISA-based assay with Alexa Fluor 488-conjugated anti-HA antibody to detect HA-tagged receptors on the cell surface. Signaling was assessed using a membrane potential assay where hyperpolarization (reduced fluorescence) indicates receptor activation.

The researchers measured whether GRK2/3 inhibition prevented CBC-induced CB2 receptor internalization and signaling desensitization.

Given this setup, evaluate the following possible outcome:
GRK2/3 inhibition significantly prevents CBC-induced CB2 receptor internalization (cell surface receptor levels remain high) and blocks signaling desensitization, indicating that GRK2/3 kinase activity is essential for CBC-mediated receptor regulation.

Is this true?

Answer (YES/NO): NO